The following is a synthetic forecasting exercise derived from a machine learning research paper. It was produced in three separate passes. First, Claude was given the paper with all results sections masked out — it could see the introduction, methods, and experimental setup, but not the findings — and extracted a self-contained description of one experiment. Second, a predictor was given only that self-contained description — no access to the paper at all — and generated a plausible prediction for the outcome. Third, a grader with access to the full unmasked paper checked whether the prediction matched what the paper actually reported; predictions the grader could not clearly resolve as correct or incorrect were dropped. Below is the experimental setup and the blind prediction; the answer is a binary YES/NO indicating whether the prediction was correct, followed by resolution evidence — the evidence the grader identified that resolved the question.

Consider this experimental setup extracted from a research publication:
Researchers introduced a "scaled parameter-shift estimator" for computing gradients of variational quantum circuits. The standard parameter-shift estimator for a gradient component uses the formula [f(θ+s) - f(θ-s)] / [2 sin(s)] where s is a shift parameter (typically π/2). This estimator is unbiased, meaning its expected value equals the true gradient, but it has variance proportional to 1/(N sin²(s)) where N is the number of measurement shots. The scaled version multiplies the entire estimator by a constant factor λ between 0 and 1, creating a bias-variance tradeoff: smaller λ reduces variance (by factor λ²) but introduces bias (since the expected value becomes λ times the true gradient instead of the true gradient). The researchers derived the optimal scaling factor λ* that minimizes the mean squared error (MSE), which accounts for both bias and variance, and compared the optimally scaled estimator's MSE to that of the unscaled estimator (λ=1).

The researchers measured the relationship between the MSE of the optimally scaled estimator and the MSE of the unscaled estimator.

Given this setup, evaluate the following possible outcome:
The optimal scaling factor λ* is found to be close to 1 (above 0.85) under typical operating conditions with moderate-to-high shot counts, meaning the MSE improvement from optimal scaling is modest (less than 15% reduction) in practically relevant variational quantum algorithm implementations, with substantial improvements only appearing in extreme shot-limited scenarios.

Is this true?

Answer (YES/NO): NO